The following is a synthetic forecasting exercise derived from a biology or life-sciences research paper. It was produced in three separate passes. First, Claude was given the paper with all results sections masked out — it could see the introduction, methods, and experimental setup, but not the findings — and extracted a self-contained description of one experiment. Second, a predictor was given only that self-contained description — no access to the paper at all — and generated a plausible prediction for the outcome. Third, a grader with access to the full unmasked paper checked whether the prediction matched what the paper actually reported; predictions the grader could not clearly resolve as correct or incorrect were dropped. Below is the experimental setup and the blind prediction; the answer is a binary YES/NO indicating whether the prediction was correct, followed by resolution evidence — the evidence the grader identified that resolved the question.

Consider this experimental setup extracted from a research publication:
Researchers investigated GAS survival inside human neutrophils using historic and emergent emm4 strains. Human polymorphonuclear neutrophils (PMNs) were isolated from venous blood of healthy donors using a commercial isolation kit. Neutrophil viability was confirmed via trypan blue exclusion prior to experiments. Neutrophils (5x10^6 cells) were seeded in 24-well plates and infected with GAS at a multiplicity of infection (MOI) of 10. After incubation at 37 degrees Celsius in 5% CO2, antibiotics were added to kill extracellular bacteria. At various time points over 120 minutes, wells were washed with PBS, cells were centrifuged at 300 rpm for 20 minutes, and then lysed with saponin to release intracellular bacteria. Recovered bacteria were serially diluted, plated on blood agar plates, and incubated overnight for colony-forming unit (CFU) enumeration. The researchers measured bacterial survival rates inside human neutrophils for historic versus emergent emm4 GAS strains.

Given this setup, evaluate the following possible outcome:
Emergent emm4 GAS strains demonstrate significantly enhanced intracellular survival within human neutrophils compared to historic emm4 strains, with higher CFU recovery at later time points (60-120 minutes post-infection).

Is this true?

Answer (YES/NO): YES